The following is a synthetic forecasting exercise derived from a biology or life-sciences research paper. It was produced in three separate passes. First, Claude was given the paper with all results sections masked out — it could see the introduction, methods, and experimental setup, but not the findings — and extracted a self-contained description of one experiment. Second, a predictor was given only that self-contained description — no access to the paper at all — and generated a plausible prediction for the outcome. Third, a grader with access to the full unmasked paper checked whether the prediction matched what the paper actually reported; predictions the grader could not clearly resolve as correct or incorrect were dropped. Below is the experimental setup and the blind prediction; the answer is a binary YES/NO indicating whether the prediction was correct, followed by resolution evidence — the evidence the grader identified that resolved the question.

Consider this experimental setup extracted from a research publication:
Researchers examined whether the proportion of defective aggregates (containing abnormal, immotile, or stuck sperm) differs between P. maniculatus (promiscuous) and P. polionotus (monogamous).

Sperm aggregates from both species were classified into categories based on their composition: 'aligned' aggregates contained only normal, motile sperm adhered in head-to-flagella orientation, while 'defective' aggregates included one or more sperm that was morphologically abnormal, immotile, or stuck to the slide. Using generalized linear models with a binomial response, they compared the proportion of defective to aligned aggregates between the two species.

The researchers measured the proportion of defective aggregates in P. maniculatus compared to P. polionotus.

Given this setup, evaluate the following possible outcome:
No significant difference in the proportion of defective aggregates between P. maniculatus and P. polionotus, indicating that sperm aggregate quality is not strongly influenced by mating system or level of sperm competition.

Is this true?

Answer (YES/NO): NO